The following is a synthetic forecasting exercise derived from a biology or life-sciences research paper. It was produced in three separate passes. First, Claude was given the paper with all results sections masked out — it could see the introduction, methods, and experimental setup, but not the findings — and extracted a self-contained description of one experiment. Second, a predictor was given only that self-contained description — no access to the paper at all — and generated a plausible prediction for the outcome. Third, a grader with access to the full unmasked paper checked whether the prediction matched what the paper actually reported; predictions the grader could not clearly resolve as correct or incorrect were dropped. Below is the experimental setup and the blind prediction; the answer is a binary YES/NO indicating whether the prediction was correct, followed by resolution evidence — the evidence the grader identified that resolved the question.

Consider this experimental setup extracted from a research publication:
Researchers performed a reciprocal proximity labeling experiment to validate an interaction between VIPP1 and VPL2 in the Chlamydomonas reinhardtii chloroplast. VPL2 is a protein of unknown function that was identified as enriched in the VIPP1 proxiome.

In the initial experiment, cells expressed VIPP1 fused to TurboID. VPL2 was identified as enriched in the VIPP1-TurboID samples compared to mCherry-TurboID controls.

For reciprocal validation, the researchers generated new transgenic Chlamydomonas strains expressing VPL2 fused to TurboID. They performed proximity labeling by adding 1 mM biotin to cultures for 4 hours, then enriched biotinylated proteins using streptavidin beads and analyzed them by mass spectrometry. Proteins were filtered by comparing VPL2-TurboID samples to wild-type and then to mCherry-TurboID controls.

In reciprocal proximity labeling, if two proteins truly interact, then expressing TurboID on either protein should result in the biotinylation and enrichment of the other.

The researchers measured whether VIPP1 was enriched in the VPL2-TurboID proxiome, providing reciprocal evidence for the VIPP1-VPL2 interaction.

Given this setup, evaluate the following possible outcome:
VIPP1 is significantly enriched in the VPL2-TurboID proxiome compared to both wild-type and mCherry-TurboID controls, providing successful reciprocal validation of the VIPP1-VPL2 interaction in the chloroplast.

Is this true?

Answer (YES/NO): YES